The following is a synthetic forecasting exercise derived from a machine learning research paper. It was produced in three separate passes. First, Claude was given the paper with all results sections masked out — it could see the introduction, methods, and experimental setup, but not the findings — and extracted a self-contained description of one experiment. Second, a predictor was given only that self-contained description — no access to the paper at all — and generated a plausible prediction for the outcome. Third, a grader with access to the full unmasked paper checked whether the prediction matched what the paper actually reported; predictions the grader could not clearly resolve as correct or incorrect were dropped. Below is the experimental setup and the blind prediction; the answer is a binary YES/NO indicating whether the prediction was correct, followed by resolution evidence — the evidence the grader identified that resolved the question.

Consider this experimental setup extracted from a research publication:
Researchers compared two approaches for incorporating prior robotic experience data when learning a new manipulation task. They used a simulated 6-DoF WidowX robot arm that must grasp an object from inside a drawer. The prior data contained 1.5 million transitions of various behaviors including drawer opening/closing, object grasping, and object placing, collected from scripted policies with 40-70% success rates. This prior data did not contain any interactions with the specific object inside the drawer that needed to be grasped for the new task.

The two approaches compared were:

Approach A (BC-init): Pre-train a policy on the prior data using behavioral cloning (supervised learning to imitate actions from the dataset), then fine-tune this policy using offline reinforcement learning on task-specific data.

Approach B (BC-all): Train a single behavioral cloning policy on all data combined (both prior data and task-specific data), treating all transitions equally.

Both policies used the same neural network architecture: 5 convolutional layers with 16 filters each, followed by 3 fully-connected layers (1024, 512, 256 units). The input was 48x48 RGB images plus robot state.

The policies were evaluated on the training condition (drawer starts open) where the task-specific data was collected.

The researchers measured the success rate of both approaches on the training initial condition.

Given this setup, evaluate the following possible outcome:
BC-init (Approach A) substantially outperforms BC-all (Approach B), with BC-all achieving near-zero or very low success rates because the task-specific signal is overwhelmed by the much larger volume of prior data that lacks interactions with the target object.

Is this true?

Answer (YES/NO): NO